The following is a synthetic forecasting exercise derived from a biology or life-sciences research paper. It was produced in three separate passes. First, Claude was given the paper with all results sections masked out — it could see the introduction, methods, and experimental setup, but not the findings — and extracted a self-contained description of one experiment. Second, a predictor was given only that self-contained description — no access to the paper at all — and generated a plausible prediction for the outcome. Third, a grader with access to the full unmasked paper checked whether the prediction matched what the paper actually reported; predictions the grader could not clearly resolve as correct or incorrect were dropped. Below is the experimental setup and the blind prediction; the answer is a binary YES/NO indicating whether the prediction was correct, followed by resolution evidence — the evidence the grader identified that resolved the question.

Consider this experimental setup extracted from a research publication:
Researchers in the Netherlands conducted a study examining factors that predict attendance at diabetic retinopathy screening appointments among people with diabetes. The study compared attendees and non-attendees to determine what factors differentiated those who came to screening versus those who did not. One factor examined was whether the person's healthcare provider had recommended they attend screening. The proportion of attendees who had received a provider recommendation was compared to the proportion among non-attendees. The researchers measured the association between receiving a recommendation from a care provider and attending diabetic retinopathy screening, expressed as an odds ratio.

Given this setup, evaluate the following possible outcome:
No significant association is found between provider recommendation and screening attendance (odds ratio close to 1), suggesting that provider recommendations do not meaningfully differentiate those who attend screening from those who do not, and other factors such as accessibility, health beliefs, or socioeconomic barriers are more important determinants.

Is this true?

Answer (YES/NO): NO